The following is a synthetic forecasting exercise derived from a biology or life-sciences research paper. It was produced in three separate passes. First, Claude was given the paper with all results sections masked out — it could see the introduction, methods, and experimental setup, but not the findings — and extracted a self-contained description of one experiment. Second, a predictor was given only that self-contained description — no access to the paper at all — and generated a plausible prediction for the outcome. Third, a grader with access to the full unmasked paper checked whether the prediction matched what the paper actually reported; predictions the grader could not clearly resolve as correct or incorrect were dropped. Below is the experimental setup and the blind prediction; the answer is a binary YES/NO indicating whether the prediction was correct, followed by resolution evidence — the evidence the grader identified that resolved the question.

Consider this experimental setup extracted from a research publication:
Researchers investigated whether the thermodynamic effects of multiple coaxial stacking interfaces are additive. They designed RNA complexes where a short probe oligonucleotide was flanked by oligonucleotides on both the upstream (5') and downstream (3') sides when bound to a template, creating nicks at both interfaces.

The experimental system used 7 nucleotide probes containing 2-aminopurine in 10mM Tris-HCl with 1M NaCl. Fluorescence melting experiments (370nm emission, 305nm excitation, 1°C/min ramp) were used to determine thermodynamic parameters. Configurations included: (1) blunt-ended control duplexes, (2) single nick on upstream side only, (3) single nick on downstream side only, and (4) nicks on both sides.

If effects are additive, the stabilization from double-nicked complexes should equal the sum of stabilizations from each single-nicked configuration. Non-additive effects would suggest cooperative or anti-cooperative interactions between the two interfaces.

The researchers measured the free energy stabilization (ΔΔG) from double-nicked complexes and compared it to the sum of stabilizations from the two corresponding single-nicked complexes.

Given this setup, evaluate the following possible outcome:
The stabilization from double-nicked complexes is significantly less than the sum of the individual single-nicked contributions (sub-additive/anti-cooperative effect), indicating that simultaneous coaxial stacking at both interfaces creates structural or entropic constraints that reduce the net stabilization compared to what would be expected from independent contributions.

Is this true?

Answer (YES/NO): NO